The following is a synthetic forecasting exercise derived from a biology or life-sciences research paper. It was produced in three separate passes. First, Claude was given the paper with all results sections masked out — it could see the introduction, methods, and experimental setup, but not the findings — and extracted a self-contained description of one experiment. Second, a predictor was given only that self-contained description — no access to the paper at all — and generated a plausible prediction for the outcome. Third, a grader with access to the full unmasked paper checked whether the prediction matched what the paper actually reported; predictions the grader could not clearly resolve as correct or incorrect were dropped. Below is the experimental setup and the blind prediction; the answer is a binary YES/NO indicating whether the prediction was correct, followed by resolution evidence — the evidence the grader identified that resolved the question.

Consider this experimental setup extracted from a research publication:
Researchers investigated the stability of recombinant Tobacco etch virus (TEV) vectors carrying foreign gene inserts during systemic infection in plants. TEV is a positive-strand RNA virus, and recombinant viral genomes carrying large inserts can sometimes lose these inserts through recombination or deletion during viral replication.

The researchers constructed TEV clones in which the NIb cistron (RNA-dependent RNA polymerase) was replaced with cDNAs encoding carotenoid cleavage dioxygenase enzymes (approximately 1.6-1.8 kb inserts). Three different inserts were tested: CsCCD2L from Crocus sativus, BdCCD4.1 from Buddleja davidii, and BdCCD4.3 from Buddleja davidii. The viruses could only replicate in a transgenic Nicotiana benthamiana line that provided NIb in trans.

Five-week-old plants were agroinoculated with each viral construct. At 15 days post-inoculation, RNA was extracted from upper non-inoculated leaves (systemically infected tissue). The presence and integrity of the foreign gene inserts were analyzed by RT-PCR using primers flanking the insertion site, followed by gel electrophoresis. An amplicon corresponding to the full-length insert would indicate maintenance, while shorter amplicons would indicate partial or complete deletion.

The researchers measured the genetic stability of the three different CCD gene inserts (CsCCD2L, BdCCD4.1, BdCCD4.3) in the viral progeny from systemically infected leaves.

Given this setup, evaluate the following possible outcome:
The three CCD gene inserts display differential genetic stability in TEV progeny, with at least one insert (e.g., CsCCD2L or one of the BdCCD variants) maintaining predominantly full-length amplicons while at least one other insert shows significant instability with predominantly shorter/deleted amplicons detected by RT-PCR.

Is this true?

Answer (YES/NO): YES